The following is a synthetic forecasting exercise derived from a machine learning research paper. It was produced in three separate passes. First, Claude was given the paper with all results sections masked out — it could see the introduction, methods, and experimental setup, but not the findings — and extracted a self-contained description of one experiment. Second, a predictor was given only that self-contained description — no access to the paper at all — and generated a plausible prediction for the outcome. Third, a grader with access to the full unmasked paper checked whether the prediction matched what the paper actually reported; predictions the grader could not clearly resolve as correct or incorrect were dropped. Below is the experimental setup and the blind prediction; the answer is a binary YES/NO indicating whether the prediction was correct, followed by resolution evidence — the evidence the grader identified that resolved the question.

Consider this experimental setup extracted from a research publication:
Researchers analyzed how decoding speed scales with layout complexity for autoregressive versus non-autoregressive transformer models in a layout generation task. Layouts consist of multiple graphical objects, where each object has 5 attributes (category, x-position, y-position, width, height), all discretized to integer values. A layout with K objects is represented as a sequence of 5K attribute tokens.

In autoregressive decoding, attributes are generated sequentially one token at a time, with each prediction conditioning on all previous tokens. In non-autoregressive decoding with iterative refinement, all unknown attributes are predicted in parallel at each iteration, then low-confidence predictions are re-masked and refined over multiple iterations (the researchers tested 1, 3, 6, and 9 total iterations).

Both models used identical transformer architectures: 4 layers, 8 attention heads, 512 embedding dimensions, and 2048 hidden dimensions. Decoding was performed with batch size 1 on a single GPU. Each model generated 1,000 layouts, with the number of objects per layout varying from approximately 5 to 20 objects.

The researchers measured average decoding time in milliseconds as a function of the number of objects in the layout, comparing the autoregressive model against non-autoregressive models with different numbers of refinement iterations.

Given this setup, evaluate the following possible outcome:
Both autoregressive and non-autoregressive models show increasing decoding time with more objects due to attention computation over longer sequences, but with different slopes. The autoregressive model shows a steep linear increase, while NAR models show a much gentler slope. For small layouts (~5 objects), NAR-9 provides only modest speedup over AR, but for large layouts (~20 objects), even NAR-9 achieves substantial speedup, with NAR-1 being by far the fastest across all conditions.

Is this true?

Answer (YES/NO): NO